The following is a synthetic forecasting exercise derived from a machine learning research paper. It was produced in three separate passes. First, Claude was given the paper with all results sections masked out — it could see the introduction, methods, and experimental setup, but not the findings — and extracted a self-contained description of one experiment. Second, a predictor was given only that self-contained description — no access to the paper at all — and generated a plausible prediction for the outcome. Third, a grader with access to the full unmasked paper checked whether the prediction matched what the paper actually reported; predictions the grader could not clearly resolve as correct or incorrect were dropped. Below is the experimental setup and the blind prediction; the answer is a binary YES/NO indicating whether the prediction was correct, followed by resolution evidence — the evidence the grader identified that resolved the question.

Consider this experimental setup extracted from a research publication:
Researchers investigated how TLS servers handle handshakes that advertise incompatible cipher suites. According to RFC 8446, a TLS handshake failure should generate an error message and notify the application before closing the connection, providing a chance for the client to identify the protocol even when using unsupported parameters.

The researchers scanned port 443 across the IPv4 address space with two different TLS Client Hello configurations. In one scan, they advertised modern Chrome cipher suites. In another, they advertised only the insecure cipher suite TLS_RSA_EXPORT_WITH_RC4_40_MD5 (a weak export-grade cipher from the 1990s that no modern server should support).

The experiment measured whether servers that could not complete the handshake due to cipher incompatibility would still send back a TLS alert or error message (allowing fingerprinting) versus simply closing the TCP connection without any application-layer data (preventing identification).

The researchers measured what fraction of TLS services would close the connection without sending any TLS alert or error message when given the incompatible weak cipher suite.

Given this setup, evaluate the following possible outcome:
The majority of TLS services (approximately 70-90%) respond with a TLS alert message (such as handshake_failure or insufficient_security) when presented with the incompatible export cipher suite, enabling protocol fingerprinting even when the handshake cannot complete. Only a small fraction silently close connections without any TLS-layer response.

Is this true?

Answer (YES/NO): NO